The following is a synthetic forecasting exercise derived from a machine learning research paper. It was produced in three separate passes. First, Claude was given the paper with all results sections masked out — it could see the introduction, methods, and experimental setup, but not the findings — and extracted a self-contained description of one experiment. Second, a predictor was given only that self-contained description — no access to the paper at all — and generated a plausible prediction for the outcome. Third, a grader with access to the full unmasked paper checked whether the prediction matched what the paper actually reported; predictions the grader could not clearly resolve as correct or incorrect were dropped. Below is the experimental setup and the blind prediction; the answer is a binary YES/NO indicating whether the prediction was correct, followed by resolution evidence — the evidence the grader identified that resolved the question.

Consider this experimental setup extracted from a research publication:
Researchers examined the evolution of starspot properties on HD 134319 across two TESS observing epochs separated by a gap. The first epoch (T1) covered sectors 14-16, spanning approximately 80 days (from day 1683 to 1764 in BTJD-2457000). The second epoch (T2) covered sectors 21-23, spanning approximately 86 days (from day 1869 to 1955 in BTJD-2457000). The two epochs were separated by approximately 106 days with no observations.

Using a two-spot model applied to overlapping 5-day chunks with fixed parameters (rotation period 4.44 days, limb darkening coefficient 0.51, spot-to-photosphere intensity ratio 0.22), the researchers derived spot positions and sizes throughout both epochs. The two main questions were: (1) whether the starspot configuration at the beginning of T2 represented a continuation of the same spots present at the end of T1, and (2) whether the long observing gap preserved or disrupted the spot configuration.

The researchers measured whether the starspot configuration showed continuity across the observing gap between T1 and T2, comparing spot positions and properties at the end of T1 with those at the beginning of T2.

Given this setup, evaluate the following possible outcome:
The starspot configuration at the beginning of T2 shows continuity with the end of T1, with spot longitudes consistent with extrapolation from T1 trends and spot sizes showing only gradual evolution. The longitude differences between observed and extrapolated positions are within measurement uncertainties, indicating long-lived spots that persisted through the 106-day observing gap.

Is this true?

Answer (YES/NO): NO